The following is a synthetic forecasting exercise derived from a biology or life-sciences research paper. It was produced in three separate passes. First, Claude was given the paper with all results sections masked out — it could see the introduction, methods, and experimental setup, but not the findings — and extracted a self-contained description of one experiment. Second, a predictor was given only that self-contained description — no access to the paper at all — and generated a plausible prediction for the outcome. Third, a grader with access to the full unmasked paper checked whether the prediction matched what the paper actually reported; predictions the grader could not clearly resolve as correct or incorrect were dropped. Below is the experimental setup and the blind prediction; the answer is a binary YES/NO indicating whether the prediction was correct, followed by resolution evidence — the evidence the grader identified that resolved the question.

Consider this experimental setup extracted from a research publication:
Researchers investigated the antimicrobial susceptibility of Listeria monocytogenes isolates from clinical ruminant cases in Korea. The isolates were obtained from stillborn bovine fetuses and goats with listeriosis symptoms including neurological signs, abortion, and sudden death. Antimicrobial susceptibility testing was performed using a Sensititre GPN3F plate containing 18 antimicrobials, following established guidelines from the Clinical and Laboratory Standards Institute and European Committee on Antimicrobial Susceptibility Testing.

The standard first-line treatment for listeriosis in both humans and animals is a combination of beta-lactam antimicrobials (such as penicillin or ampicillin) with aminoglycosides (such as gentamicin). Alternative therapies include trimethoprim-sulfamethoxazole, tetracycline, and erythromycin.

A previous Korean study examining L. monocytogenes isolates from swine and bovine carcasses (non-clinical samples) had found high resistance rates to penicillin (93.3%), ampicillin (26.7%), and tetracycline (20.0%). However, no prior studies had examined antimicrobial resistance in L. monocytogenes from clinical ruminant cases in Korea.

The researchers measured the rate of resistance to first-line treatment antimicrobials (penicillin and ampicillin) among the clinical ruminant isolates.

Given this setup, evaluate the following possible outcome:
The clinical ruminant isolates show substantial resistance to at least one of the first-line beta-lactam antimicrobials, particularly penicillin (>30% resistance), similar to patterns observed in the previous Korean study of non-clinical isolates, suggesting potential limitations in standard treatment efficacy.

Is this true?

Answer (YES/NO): NO